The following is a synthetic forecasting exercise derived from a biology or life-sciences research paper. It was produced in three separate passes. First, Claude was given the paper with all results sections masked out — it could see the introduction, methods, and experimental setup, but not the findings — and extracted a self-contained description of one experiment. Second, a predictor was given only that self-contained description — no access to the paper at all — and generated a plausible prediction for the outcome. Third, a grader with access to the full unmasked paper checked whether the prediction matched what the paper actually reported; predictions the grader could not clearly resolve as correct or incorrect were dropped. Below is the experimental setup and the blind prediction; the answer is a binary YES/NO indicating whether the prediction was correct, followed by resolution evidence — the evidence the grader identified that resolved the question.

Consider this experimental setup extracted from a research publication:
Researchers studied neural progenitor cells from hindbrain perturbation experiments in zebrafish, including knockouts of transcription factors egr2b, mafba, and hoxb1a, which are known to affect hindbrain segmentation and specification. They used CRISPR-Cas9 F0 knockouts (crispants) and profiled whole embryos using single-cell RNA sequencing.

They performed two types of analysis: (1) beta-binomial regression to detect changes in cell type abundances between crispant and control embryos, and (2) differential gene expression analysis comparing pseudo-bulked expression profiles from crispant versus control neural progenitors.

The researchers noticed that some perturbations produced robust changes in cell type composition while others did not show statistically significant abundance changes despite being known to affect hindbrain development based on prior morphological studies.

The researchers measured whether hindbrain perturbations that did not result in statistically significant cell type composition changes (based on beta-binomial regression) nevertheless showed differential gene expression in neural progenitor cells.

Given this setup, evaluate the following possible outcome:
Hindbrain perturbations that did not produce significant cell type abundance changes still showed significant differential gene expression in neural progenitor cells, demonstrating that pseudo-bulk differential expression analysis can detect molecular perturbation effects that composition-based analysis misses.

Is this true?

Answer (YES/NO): YES